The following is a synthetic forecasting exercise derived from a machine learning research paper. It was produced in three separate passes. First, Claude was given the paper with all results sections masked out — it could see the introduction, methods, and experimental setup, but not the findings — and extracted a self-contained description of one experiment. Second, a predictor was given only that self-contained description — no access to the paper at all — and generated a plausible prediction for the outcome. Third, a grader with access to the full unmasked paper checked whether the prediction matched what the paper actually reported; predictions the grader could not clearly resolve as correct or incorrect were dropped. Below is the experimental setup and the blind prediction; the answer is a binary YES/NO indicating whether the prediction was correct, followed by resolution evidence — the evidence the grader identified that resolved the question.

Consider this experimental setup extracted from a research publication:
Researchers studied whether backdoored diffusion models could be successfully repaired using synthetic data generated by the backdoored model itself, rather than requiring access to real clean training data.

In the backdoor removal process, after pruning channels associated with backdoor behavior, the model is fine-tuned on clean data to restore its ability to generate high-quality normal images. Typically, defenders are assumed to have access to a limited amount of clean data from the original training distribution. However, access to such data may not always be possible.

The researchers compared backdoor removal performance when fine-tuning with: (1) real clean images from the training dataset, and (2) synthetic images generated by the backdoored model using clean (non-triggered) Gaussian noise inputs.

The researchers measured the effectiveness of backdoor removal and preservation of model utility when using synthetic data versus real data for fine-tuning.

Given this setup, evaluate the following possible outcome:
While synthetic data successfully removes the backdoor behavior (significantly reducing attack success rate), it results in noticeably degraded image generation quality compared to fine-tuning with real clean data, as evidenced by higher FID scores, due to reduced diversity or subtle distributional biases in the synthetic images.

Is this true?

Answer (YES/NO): NO